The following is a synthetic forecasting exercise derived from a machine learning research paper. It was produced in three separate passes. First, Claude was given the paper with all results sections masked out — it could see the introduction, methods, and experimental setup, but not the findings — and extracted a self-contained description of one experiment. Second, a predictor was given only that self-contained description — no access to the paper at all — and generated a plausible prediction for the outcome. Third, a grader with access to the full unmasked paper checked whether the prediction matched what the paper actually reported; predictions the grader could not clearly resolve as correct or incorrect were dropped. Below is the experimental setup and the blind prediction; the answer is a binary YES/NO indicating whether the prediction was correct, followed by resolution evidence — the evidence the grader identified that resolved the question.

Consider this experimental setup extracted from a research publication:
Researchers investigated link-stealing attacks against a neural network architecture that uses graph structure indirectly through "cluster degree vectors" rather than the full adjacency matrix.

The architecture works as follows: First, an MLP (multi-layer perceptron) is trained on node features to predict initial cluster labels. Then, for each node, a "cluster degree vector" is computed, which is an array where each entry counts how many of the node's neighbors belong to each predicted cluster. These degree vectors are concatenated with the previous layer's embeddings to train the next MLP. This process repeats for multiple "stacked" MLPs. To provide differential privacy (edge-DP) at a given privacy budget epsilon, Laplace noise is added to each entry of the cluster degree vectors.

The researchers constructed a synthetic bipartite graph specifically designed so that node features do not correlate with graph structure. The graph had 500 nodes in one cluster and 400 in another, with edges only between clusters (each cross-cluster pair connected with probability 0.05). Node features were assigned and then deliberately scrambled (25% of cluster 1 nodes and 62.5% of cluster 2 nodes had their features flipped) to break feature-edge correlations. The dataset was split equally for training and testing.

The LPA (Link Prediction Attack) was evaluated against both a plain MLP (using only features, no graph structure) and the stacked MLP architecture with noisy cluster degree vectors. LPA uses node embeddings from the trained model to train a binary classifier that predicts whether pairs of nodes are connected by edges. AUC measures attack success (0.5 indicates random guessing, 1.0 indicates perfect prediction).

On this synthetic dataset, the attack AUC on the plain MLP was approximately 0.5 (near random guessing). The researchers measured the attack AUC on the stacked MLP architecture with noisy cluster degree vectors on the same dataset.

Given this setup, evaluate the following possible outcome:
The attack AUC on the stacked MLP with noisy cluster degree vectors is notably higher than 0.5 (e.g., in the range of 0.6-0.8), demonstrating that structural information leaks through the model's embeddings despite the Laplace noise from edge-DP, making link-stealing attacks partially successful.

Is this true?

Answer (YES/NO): YES